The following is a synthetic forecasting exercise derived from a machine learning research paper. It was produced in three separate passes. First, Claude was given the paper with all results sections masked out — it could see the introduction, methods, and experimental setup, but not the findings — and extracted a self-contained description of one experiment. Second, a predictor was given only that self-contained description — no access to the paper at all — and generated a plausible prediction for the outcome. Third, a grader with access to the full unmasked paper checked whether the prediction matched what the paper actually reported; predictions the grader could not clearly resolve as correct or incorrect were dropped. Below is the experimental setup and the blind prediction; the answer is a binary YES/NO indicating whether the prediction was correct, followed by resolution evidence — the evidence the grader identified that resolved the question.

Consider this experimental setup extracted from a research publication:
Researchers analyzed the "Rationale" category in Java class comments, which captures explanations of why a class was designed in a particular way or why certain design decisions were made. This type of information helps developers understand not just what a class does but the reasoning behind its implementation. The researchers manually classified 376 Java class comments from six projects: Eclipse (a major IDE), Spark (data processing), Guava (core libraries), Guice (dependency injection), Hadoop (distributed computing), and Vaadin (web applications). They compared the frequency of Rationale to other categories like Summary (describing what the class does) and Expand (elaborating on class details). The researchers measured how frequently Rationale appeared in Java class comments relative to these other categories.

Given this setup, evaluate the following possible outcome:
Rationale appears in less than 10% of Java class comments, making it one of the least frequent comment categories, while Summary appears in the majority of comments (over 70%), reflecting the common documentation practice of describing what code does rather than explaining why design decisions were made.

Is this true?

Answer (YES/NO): NO